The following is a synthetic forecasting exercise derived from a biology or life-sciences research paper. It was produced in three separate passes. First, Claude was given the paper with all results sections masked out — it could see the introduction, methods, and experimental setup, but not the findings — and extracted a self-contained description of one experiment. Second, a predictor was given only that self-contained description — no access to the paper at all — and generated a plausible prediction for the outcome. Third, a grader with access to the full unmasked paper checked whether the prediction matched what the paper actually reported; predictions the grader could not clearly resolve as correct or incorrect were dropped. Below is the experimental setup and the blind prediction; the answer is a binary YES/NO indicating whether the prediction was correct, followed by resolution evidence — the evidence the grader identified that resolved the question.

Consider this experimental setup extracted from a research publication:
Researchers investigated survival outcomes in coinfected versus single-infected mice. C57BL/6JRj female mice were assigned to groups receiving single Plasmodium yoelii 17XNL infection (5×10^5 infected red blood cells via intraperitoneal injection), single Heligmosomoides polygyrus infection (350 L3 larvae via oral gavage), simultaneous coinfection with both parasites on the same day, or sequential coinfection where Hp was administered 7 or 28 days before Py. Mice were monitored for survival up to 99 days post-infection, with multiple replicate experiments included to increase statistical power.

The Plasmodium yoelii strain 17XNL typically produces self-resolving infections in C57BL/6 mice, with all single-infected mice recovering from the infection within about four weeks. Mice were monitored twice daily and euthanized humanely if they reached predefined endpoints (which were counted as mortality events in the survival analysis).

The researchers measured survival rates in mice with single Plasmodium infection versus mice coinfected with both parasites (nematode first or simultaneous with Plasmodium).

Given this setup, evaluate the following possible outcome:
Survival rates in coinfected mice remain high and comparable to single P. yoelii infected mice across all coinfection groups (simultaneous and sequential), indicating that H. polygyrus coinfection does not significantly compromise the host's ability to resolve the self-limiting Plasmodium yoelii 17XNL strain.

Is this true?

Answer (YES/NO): NO